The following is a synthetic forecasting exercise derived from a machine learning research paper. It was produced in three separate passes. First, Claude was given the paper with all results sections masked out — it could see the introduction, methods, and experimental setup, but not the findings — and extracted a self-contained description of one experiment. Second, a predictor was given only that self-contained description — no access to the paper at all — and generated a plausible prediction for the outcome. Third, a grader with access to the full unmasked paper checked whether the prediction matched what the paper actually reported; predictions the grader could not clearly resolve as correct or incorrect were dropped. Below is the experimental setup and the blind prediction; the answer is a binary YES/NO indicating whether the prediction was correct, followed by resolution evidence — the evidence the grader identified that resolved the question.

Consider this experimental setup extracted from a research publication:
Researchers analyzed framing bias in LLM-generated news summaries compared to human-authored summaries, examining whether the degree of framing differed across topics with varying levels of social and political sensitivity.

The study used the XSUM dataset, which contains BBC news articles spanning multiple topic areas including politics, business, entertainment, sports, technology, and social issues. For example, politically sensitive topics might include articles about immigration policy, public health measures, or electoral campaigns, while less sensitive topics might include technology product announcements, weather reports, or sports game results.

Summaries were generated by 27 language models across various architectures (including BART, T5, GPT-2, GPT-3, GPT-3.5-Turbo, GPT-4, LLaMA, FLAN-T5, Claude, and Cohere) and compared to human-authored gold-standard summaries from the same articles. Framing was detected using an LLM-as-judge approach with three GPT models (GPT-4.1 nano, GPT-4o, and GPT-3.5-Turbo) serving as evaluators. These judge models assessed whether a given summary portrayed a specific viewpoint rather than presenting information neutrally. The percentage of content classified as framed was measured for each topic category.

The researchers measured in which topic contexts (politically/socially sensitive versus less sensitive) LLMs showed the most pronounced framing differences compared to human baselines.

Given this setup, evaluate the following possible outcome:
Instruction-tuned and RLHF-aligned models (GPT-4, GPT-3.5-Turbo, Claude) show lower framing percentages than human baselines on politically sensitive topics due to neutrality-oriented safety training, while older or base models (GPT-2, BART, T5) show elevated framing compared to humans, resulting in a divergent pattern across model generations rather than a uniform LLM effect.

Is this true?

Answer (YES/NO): NO